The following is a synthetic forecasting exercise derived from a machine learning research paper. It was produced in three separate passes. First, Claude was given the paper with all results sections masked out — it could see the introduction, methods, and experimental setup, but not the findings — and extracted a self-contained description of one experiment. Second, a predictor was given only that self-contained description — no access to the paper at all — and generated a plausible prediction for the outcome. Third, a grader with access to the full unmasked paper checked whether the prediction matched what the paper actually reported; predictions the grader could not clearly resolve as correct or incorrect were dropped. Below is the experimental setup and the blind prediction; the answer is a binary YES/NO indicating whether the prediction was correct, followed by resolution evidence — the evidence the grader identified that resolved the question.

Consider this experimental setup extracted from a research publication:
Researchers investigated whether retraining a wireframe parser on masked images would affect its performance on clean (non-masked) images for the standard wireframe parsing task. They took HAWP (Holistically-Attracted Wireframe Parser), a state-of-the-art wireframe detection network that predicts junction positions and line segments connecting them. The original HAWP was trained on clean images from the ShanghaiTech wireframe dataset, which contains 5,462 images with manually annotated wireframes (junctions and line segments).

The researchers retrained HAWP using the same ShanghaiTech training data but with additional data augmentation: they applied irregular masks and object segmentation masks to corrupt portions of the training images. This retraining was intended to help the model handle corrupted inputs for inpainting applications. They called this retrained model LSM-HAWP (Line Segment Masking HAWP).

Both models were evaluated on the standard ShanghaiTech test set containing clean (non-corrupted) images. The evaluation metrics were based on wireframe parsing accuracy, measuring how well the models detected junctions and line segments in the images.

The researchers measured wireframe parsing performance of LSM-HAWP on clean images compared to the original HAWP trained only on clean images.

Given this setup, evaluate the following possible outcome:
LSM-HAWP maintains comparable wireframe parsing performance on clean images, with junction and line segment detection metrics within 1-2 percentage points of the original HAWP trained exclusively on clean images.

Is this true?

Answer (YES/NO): NO